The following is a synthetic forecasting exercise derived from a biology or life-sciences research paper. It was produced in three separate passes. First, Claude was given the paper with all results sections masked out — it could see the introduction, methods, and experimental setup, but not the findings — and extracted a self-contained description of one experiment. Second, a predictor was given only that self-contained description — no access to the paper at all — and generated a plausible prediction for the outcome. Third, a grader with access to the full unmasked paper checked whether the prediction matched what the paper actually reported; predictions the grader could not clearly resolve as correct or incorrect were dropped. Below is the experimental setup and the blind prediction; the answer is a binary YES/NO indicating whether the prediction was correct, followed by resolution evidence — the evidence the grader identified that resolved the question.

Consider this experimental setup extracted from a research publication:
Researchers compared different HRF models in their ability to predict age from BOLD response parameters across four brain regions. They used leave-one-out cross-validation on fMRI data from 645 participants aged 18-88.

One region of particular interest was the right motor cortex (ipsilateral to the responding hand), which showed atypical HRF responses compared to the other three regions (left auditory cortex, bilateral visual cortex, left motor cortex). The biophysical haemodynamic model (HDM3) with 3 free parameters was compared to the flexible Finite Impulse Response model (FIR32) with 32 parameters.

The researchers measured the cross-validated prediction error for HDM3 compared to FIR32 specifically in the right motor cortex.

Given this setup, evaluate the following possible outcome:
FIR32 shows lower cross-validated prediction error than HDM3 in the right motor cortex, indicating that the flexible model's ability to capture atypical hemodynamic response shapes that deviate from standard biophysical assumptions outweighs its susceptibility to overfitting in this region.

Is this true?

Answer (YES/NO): YES